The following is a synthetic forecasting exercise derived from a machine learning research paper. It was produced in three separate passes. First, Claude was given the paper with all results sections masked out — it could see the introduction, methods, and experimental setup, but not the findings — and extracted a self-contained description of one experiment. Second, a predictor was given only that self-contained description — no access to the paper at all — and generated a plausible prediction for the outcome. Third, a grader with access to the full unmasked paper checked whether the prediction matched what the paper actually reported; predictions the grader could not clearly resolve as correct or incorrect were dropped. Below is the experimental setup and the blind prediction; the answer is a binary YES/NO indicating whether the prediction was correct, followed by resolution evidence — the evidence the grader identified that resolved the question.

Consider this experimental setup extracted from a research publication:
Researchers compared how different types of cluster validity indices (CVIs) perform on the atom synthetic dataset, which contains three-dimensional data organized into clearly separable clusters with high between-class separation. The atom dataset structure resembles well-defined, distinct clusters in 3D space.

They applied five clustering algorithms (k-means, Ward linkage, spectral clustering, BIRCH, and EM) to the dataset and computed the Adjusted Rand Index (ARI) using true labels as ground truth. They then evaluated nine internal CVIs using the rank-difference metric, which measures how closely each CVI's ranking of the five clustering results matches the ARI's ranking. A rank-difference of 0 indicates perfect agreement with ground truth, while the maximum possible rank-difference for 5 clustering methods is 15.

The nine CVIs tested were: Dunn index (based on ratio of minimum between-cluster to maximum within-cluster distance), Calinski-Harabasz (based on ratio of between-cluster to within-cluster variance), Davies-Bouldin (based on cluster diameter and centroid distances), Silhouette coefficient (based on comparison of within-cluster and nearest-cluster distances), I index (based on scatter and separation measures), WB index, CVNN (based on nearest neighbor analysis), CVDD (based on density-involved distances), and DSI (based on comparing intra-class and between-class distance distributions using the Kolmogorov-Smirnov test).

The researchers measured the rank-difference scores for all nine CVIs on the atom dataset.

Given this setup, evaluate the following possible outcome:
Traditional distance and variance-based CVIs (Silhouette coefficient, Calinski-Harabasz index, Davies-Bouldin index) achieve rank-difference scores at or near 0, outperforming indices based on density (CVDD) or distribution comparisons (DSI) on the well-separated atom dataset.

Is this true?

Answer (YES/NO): NO